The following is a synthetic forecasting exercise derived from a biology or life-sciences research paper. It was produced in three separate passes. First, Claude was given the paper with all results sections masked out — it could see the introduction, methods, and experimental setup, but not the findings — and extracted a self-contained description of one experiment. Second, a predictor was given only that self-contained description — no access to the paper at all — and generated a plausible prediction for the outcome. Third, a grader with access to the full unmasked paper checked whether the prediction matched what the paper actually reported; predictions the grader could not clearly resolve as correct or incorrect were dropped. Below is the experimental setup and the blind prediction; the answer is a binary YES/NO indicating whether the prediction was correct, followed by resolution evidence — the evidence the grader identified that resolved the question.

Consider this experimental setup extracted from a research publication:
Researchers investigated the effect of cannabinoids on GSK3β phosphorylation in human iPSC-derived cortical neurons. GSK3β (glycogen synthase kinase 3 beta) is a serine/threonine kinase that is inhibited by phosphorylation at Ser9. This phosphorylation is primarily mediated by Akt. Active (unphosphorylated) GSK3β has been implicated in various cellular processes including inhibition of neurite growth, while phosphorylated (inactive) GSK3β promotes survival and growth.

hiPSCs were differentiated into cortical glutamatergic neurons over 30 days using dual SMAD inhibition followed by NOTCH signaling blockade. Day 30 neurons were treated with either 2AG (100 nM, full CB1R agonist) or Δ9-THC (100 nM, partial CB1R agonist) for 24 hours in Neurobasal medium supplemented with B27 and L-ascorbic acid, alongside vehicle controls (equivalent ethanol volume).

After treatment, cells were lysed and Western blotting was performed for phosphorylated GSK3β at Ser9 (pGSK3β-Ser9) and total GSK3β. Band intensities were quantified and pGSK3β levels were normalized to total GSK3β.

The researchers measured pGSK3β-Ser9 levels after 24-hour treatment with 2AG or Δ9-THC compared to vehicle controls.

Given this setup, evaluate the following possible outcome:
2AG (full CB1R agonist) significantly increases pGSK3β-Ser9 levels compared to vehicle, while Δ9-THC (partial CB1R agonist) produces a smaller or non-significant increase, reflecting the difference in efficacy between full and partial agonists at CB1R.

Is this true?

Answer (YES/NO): NO